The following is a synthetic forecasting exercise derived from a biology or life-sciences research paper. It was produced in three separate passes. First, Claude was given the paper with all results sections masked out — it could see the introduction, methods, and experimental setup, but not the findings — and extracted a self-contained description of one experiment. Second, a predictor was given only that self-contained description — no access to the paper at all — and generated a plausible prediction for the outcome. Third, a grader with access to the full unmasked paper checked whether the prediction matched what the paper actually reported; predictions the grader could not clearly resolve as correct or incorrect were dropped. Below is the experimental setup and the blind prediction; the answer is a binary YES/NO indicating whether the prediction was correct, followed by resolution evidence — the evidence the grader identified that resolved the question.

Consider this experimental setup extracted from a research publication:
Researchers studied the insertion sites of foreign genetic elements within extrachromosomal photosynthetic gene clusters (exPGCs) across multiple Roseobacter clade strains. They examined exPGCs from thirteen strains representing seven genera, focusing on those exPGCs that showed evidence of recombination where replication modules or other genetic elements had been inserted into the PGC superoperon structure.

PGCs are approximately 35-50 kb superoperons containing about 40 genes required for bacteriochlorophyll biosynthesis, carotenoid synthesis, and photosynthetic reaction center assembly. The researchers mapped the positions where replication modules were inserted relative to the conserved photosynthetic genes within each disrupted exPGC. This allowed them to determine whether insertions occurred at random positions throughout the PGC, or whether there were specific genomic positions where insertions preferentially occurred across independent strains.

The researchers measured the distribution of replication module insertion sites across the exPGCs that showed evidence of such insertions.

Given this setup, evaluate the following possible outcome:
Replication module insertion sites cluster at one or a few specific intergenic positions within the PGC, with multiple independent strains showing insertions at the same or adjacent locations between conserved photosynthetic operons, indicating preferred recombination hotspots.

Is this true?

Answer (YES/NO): YES